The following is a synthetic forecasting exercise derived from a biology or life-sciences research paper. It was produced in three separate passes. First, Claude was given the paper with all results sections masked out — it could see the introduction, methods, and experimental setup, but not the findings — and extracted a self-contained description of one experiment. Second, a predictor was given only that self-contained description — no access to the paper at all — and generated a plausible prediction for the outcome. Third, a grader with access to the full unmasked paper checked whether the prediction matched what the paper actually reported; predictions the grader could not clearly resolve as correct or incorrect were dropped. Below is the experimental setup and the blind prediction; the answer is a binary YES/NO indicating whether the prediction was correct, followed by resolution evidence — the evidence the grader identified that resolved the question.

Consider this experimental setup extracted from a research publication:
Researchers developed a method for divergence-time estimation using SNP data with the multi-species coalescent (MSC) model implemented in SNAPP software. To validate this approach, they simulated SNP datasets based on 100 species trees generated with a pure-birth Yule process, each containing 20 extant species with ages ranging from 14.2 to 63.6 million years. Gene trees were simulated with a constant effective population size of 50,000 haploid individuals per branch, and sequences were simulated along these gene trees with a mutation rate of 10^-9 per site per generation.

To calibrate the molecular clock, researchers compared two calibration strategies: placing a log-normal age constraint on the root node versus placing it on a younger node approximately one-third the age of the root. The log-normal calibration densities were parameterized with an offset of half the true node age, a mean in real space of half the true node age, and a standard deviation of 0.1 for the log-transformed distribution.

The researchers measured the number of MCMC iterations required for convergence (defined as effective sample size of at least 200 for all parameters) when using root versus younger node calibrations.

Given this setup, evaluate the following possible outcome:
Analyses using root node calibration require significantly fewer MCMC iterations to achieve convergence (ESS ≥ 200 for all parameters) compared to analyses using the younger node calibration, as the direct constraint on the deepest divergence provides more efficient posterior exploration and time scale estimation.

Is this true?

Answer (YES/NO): YES